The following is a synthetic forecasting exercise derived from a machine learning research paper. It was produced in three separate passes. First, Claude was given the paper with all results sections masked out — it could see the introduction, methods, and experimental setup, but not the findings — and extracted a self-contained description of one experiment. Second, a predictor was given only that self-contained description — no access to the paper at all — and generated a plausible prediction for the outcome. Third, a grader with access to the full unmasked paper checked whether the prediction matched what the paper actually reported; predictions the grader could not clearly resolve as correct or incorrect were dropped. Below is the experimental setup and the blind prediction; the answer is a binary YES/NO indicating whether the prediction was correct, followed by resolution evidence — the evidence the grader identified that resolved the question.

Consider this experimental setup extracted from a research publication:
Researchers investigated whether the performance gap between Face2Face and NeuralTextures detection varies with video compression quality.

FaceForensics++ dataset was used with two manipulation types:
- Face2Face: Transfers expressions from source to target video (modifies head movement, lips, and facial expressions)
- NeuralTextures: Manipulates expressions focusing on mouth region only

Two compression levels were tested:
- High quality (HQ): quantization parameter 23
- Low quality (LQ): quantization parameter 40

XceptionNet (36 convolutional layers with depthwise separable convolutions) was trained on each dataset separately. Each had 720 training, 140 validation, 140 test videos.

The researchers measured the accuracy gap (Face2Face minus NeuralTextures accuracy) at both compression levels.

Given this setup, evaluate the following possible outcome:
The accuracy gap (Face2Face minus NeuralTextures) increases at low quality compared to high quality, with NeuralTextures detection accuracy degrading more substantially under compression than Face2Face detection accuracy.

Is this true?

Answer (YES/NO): YES